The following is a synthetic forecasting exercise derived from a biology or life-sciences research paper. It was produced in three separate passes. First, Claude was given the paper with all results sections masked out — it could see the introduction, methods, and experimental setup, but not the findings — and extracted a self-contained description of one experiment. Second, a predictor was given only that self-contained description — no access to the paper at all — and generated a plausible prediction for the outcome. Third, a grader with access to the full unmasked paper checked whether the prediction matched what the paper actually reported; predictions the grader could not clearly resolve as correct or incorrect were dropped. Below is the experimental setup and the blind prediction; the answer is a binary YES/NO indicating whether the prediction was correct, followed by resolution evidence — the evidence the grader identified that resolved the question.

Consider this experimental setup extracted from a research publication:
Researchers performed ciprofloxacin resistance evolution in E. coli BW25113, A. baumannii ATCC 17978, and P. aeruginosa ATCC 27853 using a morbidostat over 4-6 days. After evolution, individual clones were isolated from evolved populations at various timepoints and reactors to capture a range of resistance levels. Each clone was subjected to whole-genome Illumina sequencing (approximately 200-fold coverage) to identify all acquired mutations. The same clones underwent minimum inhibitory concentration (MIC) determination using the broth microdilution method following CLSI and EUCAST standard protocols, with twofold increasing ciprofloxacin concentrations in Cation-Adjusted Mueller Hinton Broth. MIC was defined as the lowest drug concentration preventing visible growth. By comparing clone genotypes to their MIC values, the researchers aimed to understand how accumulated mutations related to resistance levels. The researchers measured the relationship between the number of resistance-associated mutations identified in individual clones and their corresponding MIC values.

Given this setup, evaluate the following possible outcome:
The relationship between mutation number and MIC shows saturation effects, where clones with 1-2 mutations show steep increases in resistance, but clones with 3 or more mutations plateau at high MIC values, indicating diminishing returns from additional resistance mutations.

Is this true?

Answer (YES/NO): NO